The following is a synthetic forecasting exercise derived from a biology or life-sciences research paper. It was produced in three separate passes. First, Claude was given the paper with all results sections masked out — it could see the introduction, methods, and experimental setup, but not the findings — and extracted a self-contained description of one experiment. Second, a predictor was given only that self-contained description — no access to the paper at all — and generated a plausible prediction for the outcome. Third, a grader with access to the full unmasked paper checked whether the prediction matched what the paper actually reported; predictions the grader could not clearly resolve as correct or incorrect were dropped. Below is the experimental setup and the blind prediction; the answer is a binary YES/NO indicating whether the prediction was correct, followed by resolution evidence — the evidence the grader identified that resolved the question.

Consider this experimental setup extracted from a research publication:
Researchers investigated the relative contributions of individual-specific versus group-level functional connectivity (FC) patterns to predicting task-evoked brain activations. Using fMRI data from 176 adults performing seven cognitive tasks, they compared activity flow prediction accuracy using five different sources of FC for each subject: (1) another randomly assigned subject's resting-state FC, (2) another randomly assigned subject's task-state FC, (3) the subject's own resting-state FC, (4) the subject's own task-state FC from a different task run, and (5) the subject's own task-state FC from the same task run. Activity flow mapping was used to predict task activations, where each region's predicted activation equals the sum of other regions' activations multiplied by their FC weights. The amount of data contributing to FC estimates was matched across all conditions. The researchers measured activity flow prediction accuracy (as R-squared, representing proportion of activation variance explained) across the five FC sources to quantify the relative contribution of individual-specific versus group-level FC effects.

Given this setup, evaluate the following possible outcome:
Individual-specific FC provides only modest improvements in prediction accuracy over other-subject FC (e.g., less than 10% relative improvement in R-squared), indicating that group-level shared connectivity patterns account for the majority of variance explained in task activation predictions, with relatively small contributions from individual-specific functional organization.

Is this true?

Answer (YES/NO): NO